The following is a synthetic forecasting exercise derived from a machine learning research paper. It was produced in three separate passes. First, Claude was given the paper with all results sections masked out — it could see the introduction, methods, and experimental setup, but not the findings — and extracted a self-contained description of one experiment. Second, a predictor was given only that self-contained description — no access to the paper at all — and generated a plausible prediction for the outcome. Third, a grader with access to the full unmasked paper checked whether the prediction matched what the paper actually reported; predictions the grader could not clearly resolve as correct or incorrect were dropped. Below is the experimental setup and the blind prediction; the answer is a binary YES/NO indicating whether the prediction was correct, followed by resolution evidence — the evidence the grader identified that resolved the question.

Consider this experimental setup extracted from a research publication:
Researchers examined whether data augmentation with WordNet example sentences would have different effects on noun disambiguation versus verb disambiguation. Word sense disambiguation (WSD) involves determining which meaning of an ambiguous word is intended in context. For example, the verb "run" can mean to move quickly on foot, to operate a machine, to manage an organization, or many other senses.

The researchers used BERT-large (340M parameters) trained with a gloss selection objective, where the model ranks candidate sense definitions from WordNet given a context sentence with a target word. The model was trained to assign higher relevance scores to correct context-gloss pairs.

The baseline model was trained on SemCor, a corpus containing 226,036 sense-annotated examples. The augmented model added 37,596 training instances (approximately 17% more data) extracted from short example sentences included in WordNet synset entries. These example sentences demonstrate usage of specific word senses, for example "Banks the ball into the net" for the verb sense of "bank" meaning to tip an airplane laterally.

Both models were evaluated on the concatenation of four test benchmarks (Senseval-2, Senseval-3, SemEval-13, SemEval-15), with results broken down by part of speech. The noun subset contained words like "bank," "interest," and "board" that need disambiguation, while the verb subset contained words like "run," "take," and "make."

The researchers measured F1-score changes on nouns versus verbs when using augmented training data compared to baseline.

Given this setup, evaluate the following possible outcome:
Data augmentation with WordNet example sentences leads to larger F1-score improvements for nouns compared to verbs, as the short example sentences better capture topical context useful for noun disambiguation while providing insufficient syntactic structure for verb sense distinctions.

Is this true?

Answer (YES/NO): YES